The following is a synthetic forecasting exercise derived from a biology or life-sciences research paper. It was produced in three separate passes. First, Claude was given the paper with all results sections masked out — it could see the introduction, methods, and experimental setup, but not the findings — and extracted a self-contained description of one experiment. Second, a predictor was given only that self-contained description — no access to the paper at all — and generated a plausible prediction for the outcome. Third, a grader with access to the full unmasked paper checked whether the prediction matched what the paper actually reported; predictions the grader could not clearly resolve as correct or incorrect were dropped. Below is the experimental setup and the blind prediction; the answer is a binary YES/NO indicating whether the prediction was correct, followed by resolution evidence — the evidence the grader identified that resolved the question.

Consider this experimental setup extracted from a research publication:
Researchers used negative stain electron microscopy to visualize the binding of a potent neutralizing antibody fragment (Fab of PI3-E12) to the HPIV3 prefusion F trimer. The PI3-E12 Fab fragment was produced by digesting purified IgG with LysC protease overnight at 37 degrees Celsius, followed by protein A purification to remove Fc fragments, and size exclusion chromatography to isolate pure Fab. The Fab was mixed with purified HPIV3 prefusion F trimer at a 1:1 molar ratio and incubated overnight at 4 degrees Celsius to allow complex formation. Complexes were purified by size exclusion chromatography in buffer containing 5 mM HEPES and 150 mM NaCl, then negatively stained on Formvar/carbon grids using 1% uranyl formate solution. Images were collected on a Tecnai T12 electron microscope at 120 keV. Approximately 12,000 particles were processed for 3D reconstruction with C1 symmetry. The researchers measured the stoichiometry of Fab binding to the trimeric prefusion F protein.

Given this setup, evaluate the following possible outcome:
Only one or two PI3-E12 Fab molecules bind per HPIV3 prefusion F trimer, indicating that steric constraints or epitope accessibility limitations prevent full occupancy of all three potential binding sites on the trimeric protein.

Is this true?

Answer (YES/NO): YES